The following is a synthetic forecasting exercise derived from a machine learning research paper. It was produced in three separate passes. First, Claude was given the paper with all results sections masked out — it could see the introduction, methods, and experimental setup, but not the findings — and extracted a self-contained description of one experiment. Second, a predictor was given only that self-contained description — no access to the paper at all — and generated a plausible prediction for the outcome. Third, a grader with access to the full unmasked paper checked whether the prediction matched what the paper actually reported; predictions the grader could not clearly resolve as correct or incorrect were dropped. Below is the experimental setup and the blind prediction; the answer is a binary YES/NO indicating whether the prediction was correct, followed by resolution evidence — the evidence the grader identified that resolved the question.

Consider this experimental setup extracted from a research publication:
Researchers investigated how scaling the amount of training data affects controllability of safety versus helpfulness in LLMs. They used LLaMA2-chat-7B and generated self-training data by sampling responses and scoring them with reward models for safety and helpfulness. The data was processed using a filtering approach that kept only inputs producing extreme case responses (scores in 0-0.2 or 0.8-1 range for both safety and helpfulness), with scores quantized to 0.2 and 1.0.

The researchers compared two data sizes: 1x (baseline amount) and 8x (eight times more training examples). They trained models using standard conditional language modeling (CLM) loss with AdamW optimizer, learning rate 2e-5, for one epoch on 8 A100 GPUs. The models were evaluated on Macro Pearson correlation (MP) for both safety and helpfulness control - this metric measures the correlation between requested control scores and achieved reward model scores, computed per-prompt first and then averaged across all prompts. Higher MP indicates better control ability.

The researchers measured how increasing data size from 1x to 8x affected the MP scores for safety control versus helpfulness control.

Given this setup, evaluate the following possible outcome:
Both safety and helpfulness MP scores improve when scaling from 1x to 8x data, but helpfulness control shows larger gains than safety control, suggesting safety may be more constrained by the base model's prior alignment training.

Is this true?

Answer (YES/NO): NO